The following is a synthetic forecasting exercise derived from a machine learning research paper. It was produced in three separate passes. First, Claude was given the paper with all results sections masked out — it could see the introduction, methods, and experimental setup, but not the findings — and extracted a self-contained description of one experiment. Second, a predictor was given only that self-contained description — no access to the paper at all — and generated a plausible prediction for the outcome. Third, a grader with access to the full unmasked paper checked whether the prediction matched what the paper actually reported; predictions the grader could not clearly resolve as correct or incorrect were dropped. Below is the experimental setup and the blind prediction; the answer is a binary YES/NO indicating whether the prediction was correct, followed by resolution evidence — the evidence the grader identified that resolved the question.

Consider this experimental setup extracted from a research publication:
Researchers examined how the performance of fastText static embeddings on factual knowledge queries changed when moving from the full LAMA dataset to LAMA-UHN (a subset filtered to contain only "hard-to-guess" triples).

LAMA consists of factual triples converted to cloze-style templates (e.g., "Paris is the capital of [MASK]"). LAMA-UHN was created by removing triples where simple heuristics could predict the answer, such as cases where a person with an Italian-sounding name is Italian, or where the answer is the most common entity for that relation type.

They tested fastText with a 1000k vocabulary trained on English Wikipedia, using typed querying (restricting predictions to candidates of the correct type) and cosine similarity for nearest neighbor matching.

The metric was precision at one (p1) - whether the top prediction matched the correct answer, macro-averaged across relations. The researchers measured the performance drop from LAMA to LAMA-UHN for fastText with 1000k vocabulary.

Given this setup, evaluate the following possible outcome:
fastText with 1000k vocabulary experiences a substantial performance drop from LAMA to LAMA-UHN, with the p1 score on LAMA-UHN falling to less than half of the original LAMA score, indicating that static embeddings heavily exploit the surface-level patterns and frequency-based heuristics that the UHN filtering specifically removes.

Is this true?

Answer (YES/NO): NO